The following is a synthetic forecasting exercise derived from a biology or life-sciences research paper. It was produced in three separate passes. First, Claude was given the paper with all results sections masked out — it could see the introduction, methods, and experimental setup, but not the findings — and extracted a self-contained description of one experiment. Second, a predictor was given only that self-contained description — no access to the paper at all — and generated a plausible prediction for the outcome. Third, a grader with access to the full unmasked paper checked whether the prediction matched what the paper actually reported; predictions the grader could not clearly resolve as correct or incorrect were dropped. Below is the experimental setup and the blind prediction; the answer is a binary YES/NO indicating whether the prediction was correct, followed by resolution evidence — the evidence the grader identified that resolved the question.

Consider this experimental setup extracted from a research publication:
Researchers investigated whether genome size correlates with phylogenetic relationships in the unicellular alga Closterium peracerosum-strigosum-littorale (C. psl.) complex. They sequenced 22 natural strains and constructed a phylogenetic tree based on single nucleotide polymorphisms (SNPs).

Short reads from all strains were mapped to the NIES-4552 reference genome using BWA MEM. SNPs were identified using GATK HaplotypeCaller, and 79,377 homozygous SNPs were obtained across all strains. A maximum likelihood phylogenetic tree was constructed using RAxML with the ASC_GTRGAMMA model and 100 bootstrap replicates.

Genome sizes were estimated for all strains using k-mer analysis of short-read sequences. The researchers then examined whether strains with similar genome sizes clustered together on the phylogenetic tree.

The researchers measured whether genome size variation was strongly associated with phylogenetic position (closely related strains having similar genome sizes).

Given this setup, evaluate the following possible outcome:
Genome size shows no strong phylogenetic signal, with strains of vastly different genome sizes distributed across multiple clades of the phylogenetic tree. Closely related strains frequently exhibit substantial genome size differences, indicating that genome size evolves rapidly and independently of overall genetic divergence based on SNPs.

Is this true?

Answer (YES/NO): YES